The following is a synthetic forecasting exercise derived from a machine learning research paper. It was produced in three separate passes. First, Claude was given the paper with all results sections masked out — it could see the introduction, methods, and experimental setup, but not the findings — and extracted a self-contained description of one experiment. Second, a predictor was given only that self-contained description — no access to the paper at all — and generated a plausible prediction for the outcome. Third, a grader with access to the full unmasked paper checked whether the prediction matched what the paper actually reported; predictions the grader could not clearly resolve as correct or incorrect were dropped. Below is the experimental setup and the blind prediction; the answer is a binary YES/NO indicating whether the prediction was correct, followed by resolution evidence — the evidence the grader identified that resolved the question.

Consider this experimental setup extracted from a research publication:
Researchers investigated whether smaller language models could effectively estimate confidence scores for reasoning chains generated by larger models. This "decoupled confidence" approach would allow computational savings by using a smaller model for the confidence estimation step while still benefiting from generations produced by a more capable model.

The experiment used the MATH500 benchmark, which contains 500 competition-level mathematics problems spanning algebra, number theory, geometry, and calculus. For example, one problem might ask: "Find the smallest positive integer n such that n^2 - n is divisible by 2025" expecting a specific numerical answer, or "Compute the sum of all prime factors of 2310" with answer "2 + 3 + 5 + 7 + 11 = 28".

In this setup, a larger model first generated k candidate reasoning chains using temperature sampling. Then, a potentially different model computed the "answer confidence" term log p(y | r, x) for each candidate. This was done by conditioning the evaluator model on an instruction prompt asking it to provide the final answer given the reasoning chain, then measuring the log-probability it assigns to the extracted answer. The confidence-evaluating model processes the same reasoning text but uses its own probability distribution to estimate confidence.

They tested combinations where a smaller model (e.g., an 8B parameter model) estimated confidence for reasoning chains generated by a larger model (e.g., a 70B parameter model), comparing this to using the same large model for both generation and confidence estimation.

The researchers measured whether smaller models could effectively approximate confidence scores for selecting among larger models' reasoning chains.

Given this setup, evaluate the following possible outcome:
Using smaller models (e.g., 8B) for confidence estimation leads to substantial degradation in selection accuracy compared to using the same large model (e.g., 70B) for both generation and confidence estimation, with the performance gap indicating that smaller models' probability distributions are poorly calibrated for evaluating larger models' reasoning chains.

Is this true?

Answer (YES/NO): NO